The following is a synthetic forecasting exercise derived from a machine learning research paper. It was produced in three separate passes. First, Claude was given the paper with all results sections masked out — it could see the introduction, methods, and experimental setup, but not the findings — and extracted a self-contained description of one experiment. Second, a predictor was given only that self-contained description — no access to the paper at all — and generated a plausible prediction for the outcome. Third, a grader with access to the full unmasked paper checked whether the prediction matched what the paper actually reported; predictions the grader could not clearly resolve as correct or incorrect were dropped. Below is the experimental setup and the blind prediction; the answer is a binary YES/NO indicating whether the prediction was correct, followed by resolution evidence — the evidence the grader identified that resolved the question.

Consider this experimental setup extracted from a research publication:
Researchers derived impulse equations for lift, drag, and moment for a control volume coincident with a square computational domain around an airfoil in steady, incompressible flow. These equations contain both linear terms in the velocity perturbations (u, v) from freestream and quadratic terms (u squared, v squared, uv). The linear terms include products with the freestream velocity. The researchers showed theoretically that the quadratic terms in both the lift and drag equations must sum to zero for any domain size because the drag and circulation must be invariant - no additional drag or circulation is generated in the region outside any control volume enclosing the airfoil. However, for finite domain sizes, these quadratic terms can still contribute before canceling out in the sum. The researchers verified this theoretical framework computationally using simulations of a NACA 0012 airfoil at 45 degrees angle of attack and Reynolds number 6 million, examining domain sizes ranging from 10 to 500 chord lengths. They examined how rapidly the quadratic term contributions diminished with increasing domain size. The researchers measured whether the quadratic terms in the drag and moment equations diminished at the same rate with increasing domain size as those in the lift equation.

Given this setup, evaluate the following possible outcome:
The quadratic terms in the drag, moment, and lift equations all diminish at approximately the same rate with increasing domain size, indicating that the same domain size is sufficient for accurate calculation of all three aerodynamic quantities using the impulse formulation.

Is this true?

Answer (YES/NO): NO